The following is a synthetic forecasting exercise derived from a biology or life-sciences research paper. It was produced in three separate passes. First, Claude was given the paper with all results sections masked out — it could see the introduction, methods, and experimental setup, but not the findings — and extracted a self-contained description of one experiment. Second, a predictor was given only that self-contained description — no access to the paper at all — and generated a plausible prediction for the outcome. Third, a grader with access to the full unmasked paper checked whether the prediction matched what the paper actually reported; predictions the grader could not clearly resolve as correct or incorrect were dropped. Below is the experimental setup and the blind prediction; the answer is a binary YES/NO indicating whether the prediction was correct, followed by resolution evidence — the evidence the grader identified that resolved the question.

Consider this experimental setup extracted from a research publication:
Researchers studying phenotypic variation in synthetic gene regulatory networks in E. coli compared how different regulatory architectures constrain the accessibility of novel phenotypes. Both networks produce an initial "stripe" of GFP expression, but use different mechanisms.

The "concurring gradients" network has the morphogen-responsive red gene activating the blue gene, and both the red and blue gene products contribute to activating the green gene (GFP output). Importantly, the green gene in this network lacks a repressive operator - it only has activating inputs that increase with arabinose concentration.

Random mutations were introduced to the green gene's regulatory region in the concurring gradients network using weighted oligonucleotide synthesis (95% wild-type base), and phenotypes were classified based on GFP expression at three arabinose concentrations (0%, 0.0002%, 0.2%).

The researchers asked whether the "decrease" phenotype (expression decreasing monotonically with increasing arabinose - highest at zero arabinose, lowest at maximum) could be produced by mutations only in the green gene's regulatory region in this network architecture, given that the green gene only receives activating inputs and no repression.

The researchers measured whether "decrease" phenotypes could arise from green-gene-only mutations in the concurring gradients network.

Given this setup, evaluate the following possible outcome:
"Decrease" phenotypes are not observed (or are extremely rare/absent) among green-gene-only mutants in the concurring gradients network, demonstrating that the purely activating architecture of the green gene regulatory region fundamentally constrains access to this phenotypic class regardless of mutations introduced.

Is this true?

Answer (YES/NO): YES